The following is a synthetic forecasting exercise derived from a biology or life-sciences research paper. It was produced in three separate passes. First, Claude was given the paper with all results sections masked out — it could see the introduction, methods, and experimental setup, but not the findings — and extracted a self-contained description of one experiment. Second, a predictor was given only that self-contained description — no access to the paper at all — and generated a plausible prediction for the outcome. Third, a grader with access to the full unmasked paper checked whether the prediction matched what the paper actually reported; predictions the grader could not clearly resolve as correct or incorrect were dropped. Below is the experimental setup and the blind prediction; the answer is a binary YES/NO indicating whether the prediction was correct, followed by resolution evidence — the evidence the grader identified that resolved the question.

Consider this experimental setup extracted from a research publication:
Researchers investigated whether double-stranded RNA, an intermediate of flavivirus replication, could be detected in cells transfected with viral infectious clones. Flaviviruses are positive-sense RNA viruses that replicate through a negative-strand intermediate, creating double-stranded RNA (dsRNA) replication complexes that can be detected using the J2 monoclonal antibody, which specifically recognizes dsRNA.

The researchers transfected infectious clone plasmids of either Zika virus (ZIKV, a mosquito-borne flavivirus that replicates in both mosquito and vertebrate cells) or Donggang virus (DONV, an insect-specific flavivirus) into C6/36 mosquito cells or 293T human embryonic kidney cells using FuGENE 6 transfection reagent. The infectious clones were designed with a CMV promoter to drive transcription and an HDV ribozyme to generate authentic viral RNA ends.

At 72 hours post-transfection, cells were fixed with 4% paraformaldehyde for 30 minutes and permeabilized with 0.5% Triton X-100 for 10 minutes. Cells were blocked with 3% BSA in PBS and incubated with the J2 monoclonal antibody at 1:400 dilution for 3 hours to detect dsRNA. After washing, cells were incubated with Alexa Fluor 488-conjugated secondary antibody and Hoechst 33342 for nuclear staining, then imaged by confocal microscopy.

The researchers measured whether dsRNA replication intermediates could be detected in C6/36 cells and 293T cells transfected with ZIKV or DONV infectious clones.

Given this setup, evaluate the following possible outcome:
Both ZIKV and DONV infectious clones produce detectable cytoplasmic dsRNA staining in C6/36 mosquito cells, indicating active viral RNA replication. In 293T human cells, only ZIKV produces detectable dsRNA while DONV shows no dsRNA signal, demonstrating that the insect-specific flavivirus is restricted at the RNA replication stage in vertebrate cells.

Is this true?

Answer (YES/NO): YES